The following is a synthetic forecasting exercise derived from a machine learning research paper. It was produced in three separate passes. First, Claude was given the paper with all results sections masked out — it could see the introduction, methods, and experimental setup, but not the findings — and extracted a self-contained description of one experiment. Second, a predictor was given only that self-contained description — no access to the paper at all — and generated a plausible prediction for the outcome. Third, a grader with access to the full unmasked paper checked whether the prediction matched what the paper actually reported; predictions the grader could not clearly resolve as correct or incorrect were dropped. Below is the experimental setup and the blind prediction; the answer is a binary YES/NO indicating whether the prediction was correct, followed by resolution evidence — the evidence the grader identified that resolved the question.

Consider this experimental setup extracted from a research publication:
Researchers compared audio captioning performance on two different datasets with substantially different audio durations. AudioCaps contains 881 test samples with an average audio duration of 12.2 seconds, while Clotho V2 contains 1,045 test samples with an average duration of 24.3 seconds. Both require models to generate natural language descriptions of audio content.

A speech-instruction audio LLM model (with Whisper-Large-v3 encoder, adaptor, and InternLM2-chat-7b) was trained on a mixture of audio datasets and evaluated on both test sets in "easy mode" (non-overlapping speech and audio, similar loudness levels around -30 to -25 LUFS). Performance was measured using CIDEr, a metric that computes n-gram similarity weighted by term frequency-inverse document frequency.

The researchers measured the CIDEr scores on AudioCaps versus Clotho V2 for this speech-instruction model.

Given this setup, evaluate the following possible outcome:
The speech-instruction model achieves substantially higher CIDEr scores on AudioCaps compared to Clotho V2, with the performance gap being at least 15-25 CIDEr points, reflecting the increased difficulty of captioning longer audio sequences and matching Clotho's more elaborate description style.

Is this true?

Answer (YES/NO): YES